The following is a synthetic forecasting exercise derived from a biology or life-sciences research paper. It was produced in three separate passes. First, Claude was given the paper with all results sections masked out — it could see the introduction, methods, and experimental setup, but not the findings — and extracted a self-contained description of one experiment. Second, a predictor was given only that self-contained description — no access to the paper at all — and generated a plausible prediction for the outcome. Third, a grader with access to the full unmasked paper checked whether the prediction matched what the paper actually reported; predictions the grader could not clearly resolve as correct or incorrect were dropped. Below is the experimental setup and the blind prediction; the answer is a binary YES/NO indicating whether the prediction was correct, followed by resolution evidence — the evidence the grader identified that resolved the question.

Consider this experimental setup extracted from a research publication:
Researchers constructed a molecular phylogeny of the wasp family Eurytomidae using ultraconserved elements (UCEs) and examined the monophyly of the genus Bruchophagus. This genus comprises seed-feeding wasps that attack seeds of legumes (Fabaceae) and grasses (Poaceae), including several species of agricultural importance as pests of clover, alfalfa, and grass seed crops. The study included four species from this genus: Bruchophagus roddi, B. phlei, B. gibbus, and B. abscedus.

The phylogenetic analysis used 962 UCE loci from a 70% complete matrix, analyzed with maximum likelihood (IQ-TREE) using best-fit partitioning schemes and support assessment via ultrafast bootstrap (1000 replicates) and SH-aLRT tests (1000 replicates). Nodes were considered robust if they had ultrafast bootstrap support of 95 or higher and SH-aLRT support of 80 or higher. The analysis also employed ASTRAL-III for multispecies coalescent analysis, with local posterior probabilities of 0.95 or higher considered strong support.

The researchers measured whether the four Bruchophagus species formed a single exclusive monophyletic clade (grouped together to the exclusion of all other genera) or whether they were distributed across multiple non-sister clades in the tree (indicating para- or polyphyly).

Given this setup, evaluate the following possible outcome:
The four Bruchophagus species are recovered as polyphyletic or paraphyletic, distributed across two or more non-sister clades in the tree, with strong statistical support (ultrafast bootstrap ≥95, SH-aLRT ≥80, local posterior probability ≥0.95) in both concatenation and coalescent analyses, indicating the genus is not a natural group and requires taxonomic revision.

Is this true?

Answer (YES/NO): YES